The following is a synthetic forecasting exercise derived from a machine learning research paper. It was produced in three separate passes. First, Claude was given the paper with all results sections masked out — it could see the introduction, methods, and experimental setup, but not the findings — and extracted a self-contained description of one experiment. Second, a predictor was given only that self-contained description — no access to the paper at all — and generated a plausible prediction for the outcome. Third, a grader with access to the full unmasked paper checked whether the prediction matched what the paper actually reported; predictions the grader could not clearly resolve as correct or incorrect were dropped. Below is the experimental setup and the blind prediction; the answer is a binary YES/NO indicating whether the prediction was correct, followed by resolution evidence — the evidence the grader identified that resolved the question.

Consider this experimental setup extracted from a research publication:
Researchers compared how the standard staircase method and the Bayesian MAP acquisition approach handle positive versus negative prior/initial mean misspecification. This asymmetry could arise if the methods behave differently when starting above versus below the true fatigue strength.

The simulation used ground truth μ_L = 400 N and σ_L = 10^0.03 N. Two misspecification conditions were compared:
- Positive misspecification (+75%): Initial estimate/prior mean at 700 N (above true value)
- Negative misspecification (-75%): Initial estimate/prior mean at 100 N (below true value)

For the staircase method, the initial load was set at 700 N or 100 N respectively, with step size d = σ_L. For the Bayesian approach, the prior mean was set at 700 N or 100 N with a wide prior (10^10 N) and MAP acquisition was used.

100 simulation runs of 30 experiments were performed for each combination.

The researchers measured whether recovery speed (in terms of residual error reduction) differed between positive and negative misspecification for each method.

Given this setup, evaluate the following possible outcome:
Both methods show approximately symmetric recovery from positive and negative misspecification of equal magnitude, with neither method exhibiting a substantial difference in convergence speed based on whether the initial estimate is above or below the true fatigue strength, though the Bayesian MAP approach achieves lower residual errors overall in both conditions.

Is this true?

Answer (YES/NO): NO